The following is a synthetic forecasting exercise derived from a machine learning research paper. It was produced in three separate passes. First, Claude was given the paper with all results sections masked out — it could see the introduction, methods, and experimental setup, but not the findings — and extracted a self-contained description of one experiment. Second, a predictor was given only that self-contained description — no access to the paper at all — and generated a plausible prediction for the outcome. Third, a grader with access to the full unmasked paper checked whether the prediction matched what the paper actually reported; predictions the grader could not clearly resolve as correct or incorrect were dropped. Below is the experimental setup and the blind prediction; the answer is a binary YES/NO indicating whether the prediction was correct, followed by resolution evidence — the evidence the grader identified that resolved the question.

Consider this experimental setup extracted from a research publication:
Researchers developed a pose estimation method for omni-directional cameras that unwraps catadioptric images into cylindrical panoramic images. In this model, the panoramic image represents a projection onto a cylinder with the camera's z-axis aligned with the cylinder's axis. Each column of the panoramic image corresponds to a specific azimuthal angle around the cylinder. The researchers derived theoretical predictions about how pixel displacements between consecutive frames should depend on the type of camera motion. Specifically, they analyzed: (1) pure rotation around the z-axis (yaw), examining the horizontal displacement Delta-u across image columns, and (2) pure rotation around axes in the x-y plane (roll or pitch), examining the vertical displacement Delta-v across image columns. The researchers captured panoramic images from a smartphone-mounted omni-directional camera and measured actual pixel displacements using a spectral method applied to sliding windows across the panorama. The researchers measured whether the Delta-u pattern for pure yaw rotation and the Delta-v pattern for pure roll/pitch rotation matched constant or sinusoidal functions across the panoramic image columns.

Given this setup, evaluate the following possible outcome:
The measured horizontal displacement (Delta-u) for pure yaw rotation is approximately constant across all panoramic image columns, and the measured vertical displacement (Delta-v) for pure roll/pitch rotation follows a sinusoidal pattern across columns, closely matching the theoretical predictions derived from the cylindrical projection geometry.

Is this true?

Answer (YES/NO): YES